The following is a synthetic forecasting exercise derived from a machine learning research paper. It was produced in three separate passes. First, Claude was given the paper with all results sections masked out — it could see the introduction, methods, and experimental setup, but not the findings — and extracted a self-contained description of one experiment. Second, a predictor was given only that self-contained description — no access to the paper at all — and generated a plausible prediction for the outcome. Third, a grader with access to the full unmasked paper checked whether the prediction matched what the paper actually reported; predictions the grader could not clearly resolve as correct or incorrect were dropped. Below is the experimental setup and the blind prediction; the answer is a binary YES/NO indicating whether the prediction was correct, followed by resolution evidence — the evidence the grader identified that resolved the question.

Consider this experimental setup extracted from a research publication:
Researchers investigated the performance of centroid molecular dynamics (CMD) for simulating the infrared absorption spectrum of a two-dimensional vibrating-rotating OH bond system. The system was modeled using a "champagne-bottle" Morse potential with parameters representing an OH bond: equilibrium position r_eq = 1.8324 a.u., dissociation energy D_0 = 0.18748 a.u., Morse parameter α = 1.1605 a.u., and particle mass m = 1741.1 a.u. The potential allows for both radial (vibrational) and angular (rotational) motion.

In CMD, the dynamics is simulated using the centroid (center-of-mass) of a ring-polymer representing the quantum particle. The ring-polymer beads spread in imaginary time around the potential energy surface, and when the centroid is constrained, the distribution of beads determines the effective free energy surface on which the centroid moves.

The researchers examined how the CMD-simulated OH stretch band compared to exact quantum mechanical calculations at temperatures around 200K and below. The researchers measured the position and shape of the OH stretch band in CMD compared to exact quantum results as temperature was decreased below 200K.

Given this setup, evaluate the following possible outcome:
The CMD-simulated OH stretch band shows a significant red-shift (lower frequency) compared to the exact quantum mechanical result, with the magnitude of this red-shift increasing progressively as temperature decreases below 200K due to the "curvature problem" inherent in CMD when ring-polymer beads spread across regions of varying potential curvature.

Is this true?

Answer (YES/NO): YES